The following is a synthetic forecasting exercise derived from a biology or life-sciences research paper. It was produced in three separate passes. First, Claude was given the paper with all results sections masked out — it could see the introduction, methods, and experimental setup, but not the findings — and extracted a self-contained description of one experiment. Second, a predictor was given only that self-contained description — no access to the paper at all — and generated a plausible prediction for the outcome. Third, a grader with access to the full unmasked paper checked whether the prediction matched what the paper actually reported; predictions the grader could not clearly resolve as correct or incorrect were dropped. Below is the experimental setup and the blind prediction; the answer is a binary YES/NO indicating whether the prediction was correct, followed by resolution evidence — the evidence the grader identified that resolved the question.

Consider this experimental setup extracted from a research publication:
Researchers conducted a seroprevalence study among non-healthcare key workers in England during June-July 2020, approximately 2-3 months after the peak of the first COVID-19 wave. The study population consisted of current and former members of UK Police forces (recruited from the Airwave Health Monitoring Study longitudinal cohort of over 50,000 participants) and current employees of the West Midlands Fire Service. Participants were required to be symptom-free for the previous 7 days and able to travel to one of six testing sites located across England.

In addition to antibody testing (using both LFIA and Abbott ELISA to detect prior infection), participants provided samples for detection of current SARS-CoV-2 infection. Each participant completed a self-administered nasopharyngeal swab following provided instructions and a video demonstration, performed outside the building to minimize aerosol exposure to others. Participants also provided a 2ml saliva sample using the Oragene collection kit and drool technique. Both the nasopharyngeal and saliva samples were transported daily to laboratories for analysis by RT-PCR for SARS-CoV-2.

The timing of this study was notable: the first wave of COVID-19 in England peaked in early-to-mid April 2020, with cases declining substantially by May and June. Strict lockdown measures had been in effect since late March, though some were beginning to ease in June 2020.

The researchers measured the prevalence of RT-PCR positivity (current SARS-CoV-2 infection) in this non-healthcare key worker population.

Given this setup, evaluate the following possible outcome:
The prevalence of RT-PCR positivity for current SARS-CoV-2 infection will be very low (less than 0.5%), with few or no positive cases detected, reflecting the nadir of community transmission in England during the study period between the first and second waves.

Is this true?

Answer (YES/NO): YES